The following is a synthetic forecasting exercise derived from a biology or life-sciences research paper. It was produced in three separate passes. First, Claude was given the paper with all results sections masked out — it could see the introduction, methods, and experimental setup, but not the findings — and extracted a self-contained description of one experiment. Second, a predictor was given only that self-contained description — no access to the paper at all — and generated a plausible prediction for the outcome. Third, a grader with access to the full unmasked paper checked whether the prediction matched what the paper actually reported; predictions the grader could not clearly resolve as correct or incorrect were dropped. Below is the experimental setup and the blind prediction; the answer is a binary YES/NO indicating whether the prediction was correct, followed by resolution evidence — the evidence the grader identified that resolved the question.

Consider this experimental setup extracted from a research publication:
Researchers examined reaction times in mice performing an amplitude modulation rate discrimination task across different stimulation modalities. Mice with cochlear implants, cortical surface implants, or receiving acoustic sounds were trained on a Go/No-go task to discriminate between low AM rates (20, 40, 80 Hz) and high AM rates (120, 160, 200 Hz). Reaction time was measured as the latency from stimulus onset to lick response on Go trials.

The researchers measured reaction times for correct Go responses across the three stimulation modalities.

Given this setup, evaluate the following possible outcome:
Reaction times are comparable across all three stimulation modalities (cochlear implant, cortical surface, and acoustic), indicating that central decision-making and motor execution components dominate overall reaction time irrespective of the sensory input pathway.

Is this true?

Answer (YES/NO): NO